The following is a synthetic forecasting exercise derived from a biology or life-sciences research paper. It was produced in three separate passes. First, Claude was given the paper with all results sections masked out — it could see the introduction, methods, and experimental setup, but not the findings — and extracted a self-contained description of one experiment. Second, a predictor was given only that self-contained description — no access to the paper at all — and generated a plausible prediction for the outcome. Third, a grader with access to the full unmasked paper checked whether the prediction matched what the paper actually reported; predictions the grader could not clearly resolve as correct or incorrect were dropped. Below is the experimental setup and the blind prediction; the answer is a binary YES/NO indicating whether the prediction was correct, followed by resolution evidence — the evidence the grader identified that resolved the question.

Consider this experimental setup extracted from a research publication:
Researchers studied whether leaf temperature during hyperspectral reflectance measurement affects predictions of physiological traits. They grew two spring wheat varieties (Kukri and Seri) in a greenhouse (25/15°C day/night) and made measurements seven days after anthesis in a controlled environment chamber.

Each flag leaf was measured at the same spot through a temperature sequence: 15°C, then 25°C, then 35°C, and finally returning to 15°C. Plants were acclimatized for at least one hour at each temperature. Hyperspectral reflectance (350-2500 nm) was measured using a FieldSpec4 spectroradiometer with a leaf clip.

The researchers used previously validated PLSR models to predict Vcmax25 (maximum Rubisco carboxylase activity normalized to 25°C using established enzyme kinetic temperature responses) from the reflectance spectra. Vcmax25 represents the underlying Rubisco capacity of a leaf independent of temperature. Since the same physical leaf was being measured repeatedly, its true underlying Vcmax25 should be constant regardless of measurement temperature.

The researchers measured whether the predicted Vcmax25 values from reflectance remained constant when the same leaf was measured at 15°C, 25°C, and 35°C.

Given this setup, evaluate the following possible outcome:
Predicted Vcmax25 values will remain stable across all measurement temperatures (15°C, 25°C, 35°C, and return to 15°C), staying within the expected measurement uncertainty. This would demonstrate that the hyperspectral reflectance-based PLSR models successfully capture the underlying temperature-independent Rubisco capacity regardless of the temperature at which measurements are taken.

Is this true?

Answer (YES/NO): YES